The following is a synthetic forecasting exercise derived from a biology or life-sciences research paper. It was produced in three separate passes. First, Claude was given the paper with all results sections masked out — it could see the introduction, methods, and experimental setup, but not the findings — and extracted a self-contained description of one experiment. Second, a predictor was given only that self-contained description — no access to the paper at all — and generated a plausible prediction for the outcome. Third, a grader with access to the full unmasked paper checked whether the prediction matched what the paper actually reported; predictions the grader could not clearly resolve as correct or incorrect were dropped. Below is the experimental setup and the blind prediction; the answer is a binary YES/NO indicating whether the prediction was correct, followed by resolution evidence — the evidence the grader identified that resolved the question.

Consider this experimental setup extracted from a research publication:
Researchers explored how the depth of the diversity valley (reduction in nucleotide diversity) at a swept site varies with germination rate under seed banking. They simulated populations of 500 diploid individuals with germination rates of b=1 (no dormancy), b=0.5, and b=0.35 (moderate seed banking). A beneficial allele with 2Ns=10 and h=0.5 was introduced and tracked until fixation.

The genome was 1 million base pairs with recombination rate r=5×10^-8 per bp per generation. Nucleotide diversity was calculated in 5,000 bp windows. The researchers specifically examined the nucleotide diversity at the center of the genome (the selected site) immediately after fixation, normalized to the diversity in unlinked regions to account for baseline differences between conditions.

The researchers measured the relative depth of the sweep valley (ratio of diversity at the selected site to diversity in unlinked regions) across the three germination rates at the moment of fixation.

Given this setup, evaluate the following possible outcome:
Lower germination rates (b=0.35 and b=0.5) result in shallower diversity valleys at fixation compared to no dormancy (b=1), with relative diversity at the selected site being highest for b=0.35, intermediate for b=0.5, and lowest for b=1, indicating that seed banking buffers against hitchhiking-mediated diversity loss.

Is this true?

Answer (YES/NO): NO